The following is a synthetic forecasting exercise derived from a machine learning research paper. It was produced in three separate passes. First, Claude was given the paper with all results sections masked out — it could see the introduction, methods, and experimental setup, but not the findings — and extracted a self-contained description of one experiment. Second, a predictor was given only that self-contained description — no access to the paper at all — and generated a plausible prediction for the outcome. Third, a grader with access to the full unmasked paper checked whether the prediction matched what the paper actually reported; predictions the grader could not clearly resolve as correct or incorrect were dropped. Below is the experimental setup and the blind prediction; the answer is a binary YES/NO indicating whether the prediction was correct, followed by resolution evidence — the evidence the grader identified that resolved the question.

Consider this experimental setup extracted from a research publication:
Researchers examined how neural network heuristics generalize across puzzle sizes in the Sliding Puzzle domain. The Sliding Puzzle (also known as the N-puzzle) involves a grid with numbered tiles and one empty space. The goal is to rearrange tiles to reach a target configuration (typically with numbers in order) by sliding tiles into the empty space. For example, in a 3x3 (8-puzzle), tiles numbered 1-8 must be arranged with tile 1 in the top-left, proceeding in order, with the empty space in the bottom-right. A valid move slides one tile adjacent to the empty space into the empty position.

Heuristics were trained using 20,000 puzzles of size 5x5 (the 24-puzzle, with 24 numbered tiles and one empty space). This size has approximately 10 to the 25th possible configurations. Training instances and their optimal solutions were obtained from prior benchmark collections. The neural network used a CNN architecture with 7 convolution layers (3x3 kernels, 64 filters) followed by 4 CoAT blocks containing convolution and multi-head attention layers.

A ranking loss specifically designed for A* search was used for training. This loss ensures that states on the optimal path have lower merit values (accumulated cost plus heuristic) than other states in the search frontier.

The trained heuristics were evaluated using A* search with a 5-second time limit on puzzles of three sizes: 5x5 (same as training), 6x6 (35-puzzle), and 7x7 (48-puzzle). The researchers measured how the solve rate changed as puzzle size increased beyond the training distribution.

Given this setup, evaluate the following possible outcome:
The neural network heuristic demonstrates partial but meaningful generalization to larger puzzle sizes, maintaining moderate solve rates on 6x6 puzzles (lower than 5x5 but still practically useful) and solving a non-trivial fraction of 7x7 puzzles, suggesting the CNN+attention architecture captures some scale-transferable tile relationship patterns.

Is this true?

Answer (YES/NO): YES